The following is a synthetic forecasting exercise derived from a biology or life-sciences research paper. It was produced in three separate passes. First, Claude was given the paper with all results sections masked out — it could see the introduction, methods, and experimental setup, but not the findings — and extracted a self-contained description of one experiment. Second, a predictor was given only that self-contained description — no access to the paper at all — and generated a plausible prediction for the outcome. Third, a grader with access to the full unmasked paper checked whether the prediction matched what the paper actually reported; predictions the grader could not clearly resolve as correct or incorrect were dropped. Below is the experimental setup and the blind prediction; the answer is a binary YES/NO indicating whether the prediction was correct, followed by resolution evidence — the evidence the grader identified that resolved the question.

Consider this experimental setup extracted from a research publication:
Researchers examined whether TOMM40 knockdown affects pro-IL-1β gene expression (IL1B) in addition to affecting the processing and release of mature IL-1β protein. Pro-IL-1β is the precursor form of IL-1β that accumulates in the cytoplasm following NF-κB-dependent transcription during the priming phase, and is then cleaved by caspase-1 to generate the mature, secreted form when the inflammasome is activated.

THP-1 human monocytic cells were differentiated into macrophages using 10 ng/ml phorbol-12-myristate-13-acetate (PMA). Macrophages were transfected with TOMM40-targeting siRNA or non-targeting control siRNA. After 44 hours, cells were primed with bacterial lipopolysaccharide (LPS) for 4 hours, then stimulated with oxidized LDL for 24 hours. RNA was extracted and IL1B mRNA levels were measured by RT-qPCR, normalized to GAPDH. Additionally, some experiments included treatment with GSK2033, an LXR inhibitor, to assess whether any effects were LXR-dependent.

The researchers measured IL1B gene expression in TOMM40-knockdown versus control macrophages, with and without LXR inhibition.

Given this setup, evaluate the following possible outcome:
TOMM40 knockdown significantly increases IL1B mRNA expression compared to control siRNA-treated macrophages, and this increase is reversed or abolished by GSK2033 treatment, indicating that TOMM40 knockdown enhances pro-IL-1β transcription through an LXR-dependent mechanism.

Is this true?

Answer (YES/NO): NO